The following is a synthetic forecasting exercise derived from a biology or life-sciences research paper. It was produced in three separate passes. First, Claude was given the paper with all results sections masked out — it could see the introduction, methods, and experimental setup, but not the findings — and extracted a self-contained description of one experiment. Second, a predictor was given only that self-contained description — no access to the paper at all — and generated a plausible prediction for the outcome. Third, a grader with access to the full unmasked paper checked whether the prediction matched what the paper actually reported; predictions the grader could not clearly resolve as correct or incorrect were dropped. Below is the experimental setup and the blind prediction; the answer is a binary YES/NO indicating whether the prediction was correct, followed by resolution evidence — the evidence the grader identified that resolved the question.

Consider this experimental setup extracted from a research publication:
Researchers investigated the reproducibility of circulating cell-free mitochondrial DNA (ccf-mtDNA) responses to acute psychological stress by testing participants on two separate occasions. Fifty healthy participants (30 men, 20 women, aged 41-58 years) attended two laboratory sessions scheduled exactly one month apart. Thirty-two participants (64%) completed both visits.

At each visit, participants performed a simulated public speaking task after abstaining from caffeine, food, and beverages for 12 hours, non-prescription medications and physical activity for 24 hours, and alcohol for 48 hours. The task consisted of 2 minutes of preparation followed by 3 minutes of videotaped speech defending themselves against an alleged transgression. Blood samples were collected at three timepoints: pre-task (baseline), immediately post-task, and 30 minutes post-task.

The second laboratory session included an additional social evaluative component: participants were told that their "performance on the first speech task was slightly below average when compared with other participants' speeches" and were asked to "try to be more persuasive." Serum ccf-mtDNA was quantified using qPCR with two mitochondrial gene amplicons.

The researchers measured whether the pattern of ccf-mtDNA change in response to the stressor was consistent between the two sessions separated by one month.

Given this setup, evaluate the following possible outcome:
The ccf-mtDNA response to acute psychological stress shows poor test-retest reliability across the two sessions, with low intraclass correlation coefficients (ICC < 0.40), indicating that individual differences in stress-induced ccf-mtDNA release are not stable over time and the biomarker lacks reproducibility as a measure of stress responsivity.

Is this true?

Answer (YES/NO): NO